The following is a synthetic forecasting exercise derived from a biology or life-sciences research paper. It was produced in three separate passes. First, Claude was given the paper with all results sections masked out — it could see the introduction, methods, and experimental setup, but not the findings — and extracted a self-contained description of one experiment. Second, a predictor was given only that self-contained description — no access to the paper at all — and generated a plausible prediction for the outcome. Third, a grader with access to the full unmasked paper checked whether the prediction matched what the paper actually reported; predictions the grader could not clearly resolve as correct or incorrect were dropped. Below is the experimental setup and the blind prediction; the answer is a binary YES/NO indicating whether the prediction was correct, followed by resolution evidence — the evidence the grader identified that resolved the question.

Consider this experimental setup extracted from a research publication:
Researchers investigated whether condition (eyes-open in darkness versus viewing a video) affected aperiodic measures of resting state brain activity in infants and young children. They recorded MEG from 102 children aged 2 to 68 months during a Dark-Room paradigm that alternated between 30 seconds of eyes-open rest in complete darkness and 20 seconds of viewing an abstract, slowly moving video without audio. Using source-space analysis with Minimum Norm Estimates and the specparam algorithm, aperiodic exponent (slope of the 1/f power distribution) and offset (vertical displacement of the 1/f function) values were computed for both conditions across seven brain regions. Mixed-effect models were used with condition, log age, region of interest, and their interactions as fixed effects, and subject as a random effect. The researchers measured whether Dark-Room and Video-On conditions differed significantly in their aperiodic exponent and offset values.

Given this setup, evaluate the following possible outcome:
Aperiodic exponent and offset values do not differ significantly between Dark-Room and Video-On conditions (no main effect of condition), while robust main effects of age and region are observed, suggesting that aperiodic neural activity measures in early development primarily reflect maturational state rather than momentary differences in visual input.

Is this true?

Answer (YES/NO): YES